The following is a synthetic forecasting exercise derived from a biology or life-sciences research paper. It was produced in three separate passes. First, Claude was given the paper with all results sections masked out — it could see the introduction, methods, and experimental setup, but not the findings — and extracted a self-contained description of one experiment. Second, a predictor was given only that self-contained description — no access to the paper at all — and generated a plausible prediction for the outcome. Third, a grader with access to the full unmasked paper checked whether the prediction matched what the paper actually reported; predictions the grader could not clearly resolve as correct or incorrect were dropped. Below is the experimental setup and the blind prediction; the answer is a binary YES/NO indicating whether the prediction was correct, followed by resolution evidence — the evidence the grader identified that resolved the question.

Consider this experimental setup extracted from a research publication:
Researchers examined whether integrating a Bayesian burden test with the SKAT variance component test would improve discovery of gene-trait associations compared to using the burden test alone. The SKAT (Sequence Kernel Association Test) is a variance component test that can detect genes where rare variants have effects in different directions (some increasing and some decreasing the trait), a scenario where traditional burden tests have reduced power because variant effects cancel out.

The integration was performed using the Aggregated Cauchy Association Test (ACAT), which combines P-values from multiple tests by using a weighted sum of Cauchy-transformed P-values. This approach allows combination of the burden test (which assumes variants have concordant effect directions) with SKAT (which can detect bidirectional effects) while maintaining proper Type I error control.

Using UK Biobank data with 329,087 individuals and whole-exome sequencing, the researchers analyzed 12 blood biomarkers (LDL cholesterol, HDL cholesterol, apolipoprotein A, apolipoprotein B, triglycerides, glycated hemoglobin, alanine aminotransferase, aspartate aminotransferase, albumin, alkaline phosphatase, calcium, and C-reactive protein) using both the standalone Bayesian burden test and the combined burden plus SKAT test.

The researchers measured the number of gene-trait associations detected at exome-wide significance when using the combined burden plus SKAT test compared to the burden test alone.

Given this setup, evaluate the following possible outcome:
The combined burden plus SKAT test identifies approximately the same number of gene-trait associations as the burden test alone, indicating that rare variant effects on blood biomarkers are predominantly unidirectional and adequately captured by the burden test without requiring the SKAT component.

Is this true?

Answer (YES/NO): NO